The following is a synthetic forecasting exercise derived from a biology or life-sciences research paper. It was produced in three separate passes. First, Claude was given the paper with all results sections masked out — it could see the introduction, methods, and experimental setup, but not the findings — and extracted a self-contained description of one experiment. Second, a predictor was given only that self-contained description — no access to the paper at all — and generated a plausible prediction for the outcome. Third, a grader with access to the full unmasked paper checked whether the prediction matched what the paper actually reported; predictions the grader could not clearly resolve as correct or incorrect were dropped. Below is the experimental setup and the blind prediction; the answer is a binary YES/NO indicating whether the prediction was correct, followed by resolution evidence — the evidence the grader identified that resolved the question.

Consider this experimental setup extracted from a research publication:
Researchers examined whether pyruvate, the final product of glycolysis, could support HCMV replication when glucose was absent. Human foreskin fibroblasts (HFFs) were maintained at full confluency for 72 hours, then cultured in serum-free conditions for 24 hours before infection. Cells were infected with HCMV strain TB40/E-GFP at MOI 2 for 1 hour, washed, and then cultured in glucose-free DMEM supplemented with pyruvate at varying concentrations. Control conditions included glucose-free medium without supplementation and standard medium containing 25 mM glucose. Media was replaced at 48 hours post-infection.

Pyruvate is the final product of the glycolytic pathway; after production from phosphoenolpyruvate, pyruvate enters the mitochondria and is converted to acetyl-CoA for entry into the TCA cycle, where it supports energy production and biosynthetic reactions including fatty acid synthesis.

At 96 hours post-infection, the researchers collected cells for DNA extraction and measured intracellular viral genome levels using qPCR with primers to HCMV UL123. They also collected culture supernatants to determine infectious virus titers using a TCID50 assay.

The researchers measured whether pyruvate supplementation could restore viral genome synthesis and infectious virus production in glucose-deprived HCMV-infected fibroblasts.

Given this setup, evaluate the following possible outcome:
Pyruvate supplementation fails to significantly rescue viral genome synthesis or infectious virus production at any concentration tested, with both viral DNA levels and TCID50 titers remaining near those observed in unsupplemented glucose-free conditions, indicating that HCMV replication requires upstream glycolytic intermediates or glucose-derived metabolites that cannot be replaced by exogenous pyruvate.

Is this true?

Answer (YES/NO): YES